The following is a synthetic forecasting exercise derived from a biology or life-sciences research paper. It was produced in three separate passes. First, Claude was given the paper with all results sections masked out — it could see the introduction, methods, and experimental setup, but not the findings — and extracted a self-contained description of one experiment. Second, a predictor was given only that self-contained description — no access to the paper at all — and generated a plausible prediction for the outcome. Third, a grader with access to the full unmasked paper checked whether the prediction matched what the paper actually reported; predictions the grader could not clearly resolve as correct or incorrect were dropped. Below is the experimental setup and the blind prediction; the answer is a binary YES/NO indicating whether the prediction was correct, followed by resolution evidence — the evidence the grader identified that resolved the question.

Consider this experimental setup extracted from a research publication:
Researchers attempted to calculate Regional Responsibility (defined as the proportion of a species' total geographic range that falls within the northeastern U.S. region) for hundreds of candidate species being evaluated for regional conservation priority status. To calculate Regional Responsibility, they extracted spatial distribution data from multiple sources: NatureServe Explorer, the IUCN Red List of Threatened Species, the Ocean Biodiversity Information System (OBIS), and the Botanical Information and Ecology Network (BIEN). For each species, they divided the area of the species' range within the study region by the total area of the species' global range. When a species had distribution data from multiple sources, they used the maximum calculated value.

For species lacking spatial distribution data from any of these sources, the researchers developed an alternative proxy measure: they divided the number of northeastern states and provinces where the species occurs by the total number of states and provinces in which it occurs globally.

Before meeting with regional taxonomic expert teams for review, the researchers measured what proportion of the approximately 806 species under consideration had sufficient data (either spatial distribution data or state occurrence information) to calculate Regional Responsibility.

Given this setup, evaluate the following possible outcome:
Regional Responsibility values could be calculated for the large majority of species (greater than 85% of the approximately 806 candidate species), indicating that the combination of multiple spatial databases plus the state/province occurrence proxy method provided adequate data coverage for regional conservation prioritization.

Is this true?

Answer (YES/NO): YES